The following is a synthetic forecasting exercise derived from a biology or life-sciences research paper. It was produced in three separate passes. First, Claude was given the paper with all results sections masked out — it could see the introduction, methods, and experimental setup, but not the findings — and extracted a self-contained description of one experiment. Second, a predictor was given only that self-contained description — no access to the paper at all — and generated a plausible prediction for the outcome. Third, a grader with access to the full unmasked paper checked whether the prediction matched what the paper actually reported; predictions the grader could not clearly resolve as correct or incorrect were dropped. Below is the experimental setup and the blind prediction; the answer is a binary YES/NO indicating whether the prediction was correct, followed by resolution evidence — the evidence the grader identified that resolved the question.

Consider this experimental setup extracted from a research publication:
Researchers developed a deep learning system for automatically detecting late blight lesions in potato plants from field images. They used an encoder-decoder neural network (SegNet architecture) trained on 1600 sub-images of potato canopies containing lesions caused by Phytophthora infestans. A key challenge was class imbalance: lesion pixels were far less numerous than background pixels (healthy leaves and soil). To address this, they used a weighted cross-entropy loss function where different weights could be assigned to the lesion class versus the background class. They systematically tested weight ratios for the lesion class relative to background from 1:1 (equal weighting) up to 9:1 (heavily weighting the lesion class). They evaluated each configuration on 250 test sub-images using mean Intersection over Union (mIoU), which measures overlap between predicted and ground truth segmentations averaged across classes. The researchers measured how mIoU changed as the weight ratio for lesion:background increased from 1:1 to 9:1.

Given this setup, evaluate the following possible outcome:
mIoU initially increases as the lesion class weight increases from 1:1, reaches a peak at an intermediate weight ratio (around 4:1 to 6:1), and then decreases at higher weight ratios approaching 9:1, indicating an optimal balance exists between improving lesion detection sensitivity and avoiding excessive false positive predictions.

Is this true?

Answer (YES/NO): NO